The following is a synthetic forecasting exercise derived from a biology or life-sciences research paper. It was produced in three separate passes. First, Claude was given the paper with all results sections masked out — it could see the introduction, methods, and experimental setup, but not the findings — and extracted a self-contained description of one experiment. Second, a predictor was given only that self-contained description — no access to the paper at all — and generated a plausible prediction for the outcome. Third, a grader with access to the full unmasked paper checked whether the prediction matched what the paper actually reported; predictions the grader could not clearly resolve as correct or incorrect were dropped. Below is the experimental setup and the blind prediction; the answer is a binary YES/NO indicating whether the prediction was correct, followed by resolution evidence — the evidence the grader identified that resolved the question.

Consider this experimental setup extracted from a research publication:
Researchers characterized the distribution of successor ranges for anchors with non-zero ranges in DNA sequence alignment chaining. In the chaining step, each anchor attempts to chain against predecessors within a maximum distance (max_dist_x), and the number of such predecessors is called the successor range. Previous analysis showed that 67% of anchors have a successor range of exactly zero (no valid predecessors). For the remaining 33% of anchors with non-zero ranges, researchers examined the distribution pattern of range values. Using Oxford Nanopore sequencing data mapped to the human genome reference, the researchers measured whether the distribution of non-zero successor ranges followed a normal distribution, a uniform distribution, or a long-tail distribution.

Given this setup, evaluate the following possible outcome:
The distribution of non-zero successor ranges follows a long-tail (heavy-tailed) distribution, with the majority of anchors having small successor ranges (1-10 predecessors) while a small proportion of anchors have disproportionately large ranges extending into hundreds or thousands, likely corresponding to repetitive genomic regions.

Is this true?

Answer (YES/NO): YES